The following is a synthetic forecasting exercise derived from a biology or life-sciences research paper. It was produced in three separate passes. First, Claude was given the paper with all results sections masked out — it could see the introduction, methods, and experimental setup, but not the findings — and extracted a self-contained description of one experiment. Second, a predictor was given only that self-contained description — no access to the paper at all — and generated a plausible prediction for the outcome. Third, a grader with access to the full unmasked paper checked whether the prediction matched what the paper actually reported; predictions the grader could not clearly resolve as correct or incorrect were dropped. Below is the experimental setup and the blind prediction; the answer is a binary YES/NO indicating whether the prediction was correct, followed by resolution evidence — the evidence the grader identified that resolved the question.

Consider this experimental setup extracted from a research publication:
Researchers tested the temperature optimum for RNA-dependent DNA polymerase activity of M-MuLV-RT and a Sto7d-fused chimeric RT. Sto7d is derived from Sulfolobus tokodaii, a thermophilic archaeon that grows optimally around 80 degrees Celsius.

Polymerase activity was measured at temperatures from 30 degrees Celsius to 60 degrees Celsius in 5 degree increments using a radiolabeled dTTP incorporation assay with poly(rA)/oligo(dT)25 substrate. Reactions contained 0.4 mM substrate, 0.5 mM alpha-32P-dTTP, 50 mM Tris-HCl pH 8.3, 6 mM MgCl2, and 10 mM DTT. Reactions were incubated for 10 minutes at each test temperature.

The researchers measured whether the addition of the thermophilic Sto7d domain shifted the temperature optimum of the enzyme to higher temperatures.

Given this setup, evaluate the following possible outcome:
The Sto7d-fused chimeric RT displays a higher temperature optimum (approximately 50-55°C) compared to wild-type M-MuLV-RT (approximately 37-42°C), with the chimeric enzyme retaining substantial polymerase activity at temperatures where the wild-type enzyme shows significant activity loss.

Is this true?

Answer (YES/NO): NO